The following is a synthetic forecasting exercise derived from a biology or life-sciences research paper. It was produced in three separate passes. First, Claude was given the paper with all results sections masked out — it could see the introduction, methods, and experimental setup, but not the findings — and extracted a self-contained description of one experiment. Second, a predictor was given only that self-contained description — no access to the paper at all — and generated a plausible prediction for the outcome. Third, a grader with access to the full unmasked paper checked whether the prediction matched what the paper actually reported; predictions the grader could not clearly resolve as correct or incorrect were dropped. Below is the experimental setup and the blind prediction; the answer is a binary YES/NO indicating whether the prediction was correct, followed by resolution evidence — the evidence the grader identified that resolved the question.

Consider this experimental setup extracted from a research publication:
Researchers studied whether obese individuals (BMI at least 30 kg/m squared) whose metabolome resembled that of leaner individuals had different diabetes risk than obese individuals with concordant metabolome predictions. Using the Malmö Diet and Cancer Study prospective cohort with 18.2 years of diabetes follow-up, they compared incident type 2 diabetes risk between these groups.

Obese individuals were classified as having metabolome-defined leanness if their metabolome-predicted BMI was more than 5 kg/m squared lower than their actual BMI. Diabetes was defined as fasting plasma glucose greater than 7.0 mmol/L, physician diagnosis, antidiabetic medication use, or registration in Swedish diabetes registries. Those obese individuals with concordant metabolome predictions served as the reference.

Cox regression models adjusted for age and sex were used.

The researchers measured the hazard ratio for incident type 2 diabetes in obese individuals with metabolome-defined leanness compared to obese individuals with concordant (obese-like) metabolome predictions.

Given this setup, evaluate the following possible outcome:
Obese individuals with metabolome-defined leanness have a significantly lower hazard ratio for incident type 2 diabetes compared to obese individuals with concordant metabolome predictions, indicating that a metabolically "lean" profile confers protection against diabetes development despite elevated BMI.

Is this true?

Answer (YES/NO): YES